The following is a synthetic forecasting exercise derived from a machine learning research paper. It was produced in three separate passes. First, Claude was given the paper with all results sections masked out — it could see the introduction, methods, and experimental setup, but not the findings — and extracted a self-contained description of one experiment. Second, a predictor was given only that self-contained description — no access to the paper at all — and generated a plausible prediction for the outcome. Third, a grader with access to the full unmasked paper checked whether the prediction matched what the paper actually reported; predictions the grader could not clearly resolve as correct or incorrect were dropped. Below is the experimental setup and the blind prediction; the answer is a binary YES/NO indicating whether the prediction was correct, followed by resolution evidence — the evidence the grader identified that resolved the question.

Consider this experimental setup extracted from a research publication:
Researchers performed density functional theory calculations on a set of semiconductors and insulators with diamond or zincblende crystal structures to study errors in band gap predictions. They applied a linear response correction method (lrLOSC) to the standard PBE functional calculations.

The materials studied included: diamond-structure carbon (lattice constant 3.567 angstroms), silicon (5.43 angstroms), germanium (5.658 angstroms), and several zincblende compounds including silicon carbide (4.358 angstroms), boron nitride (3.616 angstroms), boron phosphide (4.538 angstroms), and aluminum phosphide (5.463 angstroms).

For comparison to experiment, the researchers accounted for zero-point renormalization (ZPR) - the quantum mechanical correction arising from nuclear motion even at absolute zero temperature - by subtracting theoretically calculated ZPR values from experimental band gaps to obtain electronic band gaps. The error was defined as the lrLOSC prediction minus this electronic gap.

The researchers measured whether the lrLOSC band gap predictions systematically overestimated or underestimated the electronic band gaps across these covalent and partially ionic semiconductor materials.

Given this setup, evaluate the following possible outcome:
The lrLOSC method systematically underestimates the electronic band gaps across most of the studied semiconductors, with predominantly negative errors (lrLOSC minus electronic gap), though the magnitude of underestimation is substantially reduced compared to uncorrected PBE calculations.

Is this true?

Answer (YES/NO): NO